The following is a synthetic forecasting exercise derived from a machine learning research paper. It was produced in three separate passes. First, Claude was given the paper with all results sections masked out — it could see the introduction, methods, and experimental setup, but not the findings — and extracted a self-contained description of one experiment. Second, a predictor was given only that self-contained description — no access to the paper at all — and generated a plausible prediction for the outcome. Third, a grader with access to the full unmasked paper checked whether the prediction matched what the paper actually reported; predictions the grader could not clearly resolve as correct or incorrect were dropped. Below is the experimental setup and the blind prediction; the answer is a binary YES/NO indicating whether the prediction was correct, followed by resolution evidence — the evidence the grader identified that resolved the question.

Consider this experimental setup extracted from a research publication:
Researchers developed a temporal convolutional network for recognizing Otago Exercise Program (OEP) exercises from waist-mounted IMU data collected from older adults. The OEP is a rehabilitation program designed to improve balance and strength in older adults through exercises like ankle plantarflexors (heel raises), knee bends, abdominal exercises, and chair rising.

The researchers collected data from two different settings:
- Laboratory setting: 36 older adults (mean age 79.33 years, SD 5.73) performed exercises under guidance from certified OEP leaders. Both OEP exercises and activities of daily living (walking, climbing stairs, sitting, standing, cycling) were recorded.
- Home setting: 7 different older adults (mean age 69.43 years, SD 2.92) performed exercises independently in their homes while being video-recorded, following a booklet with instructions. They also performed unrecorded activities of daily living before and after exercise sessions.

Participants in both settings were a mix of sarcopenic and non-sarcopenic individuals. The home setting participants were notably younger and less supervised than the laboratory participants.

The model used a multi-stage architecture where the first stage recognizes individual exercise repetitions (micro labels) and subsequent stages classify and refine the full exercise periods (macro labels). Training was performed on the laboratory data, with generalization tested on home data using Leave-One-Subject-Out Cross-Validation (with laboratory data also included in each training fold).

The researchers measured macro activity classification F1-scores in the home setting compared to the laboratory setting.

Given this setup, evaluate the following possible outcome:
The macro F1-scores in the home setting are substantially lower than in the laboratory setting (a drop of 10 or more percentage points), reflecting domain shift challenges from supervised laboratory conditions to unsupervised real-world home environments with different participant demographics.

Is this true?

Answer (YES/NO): NO